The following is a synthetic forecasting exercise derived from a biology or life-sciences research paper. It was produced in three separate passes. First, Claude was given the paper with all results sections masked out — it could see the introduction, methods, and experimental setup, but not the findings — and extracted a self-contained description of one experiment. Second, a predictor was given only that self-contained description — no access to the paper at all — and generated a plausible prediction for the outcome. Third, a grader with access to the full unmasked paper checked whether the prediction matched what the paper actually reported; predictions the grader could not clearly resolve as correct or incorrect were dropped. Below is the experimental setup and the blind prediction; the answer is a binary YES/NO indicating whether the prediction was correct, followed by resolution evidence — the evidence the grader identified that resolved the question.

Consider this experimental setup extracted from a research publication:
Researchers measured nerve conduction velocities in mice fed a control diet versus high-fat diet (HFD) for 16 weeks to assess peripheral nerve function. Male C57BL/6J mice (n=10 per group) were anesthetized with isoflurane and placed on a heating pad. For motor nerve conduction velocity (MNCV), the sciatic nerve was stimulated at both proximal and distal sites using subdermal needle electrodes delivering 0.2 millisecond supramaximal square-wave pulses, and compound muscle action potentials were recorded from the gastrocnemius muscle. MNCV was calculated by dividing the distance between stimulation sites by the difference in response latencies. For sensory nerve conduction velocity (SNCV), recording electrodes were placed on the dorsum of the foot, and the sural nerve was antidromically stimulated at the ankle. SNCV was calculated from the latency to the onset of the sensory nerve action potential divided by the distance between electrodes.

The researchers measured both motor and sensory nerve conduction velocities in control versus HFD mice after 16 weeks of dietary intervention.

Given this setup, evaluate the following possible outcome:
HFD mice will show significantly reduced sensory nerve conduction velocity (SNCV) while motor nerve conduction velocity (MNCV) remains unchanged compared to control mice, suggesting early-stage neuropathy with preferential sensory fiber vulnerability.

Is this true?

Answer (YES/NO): NO